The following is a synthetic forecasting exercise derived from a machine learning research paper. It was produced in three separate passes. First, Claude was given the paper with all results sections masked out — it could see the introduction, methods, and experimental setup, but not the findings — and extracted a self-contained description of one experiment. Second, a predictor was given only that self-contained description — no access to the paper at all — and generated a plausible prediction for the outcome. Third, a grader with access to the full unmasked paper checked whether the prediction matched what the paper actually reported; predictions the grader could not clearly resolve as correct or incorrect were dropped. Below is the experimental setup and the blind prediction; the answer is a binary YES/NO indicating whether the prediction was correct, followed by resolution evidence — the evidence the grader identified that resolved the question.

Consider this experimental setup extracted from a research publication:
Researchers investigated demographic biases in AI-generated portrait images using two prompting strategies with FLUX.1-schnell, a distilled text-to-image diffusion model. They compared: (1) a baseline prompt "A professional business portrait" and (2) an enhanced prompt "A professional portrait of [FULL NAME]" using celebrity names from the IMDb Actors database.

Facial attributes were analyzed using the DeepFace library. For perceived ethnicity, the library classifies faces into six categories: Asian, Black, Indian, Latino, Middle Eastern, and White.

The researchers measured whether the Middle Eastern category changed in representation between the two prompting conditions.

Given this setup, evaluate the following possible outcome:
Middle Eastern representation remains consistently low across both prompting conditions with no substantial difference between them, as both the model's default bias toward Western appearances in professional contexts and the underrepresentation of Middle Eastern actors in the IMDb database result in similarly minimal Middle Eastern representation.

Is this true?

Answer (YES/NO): YES